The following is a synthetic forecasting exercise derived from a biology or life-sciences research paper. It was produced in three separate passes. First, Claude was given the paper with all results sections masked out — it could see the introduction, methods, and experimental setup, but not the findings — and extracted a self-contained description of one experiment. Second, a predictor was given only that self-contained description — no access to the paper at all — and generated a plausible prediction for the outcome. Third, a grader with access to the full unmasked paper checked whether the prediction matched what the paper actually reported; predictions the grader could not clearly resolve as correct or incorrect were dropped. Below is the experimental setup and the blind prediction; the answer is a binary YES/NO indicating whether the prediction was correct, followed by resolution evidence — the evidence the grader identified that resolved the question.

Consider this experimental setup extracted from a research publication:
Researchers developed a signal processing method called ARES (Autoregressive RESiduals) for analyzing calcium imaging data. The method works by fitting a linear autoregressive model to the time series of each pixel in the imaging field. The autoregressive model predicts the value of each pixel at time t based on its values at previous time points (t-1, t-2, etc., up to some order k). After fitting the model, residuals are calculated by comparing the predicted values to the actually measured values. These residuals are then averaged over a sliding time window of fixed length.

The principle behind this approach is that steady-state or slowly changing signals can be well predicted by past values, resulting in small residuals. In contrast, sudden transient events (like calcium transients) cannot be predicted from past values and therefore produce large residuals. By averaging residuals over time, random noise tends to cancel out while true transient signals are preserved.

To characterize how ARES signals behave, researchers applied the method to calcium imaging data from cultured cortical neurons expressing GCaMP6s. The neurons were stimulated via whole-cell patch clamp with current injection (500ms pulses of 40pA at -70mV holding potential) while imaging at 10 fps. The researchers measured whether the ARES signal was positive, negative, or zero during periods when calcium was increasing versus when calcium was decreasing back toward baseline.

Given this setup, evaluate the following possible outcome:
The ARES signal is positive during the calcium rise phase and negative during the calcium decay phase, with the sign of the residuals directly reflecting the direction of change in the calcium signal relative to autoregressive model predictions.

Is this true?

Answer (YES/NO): NO